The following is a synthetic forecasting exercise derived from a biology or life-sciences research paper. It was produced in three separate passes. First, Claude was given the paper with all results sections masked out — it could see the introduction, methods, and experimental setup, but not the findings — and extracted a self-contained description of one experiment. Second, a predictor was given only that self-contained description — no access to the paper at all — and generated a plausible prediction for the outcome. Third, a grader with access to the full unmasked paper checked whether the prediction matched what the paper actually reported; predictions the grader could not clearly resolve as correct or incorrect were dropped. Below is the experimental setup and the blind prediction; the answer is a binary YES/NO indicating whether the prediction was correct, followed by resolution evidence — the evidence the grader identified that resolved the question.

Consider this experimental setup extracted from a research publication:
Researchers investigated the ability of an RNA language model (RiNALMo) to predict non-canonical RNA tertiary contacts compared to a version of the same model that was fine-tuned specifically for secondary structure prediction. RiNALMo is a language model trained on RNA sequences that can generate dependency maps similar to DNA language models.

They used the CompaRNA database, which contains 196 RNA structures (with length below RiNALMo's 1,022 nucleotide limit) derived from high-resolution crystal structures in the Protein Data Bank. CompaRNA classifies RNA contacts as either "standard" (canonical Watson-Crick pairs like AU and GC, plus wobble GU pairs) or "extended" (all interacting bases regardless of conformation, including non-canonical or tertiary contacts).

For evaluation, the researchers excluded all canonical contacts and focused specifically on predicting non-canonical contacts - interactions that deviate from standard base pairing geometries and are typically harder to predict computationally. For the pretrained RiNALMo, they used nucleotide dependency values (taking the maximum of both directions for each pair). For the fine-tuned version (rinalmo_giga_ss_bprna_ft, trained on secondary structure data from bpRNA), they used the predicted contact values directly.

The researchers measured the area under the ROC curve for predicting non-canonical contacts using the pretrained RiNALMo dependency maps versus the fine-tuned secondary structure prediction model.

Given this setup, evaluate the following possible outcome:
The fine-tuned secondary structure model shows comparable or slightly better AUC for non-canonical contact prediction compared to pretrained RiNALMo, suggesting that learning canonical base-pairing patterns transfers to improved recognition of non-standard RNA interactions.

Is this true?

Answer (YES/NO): NO